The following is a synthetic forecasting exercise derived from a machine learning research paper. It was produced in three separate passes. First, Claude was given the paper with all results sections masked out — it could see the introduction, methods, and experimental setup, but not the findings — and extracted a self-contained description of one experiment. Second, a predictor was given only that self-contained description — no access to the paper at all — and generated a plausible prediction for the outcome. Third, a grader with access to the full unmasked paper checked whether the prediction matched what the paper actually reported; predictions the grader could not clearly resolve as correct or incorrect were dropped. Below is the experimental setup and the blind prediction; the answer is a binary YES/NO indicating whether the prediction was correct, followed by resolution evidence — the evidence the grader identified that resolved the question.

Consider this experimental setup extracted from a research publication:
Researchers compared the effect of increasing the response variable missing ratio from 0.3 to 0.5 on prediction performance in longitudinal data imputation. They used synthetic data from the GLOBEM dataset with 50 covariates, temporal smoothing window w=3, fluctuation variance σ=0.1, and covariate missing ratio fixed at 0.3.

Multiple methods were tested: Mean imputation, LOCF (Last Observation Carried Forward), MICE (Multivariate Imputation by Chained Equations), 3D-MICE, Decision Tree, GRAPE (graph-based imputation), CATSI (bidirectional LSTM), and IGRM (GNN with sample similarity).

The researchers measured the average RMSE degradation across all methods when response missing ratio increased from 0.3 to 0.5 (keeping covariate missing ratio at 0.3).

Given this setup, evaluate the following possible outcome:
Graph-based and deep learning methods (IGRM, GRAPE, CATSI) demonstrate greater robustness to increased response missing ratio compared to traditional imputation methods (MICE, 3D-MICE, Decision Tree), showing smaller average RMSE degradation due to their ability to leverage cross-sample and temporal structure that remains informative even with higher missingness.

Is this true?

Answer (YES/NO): NO